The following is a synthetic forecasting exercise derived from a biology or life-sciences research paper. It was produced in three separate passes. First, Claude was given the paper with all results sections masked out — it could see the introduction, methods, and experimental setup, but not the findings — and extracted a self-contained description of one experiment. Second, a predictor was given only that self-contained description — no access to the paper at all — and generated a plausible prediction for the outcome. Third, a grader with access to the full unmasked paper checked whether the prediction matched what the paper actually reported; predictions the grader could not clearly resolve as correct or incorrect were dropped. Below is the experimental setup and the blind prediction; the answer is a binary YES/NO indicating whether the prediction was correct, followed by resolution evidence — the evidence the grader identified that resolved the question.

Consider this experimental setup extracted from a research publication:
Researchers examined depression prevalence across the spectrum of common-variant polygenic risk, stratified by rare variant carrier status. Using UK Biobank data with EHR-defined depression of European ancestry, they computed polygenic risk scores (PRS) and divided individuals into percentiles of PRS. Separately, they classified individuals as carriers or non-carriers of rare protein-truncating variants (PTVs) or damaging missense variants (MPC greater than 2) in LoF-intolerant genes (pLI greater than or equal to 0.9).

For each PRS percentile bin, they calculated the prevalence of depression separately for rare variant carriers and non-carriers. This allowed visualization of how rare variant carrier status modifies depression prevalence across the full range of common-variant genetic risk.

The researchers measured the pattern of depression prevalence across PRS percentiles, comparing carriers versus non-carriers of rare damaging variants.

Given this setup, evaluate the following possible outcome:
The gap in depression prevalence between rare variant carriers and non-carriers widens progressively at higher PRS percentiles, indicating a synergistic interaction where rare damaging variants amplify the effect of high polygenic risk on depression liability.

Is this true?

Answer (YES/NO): NO